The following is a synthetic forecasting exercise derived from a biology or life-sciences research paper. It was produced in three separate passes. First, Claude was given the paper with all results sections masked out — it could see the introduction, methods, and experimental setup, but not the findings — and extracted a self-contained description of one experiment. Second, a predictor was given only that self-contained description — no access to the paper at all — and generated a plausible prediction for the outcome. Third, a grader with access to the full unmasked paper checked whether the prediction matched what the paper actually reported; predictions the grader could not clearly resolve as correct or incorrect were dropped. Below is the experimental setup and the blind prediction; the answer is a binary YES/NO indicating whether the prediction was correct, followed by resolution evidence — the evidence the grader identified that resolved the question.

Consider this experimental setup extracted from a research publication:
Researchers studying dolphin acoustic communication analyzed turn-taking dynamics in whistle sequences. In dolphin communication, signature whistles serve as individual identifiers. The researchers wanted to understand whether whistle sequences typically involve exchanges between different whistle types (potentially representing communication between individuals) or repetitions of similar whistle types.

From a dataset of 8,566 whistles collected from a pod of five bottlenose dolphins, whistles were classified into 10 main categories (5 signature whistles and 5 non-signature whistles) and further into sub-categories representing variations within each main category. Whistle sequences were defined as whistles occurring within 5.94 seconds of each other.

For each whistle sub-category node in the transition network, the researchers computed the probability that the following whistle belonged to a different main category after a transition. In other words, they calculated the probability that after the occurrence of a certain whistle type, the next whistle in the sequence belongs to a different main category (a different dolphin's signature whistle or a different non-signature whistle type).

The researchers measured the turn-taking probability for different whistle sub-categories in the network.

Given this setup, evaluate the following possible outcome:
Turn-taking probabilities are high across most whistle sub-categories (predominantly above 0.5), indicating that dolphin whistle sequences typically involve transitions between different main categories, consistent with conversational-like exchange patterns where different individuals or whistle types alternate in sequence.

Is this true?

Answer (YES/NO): NO